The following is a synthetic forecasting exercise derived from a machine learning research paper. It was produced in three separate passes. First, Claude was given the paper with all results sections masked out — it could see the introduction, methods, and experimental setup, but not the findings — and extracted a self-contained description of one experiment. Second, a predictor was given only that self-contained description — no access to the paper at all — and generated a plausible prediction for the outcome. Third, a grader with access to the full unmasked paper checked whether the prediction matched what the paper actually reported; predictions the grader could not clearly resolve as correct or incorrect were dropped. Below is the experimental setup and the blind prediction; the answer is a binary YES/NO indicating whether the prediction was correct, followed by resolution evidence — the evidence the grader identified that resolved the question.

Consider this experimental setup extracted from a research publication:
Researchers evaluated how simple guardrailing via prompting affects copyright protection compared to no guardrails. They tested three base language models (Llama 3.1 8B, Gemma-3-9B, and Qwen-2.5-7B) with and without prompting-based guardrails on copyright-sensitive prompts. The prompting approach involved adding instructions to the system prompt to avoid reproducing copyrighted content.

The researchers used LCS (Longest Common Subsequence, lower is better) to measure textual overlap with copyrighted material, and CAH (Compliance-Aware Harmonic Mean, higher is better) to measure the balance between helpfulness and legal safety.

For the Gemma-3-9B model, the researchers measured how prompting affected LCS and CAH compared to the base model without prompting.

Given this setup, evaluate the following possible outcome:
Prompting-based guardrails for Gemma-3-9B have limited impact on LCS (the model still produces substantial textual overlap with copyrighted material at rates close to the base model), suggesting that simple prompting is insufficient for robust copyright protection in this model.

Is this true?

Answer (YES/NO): NO